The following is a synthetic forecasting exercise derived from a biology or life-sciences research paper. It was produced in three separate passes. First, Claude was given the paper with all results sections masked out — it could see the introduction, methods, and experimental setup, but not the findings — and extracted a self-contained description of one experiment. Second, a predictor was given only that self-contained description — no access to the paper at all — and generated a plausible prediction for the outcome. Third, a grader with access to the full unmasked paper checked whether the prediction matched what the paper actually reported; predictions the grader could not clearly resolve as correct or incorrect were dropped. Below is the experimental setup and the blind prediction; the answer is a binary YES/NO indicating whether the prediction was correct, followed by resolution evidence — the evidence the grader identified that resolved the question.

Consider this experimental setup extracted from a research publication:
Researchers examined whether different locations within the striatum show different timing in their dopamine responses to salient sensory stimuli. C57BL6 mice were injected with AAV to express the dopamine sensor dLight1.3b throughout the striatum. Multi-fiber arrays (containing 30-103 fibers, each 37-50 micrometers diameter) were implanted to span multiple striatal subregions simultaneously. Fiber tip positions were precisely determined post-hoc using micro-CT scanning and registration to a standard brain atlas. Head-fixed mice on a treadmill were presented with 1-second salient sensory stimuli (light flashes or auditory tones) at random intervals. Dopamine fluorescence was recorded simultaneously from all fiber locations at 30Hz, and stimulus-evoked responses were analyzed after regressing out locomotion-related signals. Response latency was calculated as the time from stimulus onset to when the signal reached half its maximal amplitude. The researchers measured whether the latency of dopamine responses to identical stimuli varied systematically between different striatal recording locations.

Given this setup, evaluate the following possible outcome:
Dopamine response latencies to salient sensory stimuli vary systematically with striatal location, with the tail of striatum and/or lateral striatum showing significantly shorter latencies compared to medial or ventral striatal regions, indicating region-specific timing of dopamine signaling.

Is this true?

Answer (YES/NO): NO